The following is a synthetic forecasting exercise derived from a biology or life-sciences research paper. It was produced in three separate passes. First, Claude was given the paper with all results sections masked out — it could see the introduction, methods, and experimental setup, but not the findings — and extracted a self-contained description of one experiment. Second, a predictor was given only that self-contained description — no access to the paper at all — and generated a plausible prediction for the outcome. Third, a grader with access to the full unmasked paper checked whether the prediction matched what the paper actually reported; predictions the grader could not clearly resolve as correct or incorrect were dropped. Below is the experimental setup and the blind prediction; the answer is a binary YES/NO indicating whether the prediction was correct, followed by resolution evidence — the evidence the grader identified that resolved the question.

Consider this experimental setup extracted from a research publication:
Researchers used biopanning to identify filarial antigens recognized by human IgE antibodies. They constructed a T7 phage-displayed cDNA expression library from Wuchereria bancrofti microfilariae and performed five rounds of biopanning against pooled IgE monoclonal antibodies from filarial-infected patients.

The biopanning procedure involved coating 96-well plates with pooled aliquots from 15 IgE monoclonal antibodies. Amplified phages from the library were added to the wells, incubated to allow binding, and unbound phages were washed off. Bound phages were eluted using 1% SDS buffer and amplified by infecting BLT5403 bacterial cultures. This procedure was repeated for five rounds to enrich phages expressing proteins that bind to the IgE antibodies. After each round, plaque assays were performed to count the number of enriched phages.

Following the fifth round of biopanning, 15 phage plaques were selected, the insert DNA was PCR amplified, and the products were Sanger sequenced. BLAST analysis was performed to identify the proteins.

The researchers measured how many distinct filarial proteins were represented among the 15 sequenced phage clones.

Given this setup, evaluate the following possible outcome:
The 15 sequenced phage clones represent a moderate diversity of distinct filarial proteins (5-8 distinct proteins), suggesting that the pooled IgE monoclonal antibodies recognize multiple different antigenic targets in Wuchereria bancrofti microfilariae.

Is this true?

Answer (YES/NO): NO